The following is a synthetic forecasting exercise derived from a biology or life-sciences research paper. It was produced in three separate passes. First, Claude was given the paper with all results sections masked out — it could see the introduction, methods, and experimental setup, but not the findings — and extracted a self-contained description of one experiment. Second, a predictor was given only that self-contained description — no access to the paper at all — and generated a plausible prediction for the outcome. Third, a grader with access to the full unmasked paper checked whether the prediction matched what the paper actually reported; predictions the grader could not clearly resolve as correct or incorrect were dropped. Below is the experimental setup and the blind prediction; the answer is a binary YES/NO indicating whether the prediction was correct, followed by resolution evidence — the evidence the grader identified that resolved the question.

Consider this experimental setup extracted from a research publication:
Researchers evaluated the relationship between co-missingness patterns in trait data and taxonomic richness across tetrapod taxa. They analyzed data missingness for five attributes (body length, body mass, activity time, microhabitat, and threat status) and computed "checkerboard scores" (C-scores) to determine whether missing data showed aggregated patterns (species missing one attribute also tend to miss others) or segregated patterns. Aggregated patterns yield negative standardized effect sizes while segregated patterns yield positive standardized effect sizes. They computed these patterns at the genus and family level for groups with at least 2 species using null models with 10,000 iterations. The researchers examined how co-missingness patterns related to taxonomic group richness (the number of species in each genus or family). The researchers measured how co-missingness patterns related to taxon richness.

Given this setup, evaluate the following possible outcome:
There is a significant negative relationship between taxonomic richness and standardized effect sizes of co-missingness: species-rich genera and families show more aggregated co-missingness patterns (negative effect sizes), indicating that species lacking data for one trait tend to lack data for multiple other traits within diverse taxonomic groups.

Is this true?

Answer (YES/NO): YES